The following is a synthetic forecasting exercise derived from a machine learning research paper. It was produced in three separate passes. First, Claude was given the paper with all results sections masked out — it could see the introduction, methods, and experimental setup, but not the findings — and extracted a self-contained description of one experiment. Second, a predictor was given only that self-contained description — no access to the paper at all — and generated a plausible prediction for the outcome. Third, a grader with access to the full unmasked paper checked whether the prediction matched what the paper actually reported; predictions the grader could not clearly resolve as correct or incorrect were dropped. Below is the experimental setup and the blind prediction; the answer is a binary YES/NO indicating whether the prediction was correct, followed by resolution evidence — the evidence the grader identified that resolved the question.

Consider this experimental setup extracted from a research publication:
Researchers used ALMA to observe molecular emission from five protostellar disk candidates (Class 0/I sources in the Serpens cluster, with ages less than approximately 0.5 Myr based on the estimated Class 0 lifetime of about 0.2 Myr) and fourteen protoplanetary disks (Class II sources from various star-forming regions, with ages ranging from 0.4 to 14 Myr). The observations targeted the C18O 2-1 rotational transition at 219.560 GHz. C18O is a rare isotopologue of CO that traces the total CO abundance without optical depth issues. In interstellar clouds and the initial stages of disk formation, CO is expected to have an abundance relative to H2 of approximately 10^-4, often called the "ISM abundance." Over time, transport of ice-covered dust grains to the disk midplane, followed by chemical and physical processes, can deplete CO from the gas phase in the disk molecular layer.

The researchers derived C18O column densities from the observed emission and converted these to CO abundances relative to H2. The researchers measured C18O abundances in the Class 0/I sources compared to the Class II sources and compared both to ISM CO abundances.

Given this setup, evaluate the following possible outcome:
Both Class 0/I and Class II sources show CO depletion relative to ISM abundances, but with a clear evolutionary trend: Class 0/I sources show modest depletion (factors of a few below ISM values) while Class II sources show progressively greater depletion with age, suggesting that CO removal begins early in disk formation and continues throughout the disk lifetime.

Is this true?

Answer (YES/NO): NO